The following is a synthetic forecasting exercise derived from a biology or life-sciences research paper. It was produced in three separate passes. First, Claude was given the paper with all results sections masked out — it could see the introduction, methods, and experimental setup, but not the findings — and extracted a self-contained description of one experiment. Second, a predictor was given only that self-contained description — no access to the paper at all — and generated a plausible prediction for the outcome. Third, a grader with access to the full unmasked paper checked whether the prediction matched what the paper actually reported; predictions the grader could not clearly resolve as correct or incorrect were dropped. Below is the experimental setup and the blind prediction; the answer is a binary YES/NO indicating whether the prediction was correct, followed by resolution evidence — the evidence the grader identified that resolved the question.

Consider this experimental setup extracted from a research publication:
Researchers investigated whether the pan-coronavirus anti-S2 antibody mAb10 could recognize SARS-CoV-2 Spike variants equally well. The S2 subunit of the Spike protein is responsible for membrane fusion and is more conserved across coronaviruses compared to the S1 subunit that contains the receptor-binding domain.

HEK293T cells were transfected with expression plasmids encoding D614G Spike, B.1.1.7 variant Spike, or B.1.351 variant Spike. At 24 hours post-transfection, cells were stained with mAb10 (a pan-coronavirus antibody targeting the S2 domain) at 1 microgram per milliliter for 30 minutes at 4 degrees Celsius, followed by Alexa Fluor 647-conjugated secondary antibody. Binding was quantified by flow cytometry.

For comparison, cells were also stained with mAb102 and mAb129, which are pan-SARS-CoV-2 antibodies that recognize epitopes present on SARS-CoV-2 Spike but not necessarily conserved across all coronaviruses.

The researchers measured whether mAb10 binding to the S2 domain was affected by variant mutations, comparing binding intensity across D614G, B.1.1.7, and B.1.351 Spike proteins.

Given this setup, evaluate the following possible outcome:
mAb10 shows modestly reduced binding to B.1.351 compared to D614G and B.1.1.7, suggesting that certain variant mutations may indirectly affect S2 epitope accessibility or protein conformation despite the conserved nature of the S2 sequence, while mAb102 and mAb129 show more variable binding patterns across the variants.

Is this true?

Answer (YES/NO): NO